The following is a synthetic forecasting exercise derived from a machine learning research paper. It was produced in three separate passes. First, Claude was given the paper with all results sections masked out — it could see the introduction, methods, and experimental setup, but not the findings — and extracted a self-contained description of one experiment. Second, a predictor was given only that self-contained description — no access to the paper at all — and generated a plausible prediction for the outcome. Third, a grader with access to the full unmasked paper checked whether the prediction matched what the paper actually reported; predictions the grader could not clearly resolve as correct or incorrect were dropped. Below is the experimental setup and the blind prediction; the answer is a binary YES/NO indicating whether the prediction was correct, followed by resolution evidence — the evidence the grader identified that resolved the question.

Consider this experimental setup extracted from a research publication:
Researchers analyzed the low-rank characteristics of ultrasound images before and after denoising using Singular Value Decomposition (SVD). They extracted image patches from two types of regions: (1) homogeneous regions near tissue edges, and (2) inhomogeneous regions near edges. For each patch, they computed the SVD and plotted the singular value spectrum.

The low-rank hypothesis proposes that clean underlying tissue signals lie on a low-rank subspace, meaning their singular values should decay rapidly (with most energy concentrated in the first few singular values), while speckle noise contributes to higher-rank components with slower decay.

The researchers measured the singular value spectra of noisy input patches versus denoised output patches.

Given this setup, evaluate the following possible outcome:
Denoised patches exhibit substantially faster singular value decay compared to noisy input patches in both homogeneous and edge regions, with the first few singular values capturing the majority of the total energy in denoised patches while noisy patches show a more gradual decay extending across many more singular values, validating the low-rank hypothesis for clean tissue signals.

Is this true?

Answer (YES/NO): YES